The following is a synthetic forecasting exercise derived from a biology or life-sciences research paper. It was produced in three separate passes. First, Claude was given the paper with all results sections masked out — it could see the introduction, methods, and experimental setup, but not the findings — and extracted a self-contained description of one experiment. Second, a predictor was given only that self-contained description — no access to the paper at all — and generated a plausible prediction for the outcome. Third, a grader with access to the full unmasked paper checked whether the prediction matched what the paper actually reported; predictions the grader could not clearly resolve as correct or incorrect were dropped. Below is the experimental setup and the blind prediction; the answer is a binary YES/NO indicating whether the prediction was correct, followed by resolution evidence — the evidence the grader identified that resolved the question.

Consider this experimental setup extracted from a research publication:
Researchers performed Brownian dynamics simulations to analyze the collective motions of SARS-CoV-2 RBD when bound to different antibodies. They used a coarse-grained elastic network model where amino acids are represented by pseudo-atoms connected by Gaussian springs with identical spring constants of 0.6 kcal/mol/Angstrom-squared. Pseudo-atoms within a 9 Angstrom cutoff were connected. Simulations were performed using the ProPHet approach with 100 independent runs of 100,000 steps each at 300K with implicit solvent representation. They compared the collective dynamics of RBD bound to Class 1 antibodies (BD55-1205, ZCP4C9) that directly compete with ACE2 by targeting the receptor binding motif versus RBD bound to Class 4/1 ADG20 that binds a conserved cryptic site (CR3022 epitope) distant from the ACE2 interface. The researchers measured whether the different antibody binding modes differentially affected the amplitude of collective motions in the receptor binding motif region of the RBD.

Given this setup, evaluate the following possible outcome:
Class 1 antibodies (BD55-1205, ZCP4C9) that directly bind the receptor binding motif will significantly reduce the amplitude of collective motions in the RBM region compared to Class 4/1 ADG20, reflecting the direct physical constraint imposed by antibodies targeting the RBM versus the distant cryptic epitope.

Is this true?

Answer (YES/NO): YES